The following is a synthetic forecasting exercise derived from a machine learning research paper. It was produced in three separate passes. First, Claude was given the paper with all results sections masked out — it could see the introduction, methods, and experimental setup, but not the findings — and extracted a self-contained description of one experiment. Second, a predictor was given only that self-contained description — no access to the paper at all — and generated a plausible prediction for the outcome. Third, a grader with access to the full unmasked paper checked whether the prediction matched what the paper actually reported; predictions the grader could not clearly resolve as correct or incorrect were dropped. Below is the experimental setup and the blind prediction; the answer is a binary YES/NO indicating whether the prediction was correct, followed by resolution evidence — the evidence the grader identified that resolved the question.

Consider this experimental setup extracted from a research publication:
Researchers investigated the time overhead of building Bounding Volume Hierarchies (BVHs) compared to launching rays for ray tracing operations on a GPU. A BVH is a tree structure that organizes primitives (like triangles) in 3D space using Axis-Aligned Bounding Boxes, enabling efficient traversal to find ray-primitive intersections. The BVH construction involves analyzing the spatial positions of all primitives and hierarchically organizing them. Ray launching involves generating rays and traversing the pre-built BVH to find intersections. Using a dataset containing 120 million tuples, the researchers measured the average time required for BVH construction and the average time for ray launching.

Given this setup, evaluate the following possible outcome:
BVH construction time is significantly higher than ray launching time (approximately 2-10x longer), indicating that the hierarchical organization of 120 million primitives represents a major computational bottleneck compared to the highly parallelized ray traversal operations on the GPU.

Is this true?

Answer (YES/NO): NO